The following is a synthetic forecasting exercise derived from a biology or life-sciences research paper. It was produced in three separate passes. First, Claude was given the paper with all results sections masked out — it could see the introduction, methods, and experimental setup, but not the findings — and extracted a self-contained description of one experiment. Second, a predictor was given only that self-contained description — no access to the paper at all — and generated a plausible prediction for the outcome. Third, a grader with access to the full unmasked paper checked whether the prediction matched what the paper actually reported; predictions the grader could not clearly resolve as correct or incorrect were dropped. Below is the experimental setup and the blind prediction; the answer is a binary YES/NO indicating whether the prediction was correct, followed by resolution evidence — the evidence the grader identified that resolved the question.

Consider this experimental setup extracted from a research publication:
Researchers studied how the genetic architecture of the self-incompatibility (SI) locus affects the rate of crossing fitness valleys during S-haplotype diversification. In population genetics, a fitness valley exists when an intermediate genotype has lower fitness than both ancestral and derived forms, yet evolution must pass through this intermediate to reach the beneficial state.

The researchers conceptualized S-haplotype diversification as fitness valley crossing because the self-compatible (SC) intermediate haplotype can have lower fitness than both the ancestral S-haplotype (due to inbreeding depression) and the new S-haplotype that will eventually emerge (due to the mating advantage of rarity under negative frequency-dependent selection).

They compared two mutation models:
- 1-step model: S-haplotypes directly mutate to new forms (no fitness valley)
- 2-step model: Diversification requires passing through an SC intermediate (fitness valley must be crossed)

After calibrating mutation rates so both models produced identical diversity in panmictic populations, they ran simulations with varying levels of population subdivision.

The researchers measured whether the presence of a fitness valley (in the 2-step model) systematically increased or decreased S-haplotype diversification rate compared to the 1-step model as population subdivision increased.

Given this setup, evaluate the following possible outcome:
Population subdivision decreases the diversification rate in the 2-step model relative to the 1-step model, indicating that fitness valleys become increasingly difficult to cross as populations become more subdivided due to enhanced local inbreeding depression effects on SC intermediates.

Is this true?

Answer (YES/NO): NO